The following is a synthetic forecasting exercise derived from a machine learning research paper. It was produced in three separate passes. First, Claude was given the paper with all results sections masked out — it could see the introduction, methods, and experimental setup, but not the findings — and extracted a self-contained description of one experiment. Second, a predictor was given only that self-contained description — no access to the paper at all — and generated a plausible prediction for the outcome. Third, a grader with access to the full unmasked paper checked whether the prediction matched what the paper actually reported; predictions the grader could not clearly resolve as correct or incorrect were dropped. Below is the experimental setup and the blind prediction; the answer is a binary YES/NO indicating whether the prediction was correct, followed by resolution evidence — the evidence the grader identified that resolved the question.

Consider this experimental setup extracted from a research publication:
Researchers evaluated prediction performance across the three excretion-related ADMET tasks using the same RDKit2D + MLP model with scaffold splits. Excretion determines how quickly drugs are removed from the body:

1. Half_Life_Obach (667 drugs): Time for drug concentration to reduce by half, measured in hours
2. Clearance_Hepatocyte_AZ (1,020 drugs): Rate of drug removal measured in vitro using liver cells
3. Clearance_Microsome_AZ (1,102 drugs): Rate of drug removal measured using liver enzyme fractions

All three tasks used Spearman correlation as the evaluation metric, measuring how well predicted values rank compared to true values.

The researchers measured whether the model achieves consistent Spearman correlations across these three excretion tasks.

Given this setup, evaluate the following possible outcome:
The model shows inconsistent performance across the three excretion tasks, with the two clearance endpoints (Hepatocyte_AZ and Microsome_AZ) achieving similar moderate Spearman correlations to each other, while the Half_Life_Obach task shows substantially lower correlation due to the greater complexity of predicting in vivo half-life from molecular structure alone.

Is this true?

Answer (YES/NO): NO